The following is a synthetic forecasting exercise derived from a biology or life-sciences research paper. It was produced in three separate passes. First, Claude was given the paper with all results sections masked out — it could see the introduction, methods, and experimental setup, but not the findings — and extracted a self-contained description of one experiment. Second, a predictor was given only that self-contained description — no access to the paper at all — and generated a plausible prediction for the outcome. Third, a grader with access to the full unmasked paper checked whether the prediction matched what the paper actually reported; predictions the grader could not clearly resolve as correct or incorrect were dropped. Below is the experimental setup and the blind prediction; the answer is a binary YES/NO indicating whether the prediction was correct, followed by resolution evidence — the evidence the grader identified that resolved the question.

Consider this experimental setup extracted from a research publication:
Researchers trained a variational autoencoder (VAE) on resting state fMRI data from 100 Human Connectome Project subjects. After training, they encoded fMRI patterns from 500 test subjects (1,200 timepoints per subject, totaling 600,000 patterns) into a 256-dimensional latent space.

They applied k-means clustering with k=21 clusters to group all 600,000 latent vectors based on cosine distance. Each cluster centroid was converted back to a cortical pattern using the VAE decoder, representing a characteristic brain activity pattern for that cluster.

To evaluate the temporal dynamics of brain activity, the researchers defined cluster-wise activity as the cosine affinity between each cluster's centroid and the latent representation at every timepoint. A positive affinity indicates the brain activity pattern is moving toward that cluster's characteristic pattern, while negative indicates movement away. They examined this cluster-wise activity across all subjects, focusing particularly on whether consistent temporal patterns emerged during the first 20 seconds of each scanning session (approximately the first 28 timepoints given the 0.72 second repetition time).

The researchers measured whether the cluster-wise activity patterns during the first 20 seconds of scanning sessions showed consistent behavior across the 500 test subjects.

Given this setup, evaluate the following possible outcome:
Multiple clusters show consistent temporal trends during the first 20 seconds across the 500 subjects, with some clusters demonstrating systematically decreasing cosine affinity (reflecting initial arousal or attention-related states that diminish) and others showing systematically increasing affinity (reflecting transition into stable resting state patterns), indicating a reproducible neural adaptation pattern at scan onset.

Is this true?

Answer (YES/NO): YES